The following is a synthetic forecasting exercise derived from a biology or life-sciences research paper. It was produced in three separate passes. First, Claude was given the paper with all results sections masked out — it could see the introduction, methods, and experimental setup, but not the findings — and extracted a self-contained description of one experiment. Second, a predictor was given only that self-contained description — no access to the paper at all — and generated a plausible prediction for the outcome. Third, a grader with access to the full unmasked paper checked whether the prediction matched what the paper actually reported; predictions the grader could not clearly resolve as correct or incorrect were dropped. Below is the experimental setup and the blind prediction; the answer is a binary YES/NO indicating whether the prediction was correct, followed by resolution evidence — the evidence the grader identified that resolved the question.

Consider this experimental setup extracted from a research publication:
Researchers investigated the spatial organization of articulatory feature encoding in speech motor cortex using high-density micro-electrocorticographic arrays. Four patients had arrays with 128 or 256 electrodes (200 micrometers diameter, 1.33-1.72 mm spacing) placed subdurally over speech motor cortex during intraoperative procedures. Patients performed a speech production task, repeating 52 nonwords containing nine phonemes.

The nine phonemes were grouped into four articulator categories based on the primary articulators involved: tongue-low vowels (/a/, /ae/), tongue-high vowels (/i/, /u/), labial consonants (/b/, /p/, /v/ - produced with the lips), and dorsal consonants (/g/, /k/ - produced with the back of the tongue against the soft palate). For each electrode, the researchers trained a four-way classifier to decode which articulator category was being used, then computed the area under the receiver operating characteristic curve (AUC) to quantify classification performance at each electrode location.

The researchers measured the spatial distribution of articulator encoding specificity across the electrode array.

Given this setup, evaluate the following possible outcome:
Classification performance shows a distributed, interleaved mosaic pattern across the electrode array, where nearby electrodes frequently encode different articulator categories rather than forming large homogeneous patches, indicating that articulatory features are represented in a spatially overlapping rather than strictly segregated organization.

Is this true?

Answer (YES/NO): NO